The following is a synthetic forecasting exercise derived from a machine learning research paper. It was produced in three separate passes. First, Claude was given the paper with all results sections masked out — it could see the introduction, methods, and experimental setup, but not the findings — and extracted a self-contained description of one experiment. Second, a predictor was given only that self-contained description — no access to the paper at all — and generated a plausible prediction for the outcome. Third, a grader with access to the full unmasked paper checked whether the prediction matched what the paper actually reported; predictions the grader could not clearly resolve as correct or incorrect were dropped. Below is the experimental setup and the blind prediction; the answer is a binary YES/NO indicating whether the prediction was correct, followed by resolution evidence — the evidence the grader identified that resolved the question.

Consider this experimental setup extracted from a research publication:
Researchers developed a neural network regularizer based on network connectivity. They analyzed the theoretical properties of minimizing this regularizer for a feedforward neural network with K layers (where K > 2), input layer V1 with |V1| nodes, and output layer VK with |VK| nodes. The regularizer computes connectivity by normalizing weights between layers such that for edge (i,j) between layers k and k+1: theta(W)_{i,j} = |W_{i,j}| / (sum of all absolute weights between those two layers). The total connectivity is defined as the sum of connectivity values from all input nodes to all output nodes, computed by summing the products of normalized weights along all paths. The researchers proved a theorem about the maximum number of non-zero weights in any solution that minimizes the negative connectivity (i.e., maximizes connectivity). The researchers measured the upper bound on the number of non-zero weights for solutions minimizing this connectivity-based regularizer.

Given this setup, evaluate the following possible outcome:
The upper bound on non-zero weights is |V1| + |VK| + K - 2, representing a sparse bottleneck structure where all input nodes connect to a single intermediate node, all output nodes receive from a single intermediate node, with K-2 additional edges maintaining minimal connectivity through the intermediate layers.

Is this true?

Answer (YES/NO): NO